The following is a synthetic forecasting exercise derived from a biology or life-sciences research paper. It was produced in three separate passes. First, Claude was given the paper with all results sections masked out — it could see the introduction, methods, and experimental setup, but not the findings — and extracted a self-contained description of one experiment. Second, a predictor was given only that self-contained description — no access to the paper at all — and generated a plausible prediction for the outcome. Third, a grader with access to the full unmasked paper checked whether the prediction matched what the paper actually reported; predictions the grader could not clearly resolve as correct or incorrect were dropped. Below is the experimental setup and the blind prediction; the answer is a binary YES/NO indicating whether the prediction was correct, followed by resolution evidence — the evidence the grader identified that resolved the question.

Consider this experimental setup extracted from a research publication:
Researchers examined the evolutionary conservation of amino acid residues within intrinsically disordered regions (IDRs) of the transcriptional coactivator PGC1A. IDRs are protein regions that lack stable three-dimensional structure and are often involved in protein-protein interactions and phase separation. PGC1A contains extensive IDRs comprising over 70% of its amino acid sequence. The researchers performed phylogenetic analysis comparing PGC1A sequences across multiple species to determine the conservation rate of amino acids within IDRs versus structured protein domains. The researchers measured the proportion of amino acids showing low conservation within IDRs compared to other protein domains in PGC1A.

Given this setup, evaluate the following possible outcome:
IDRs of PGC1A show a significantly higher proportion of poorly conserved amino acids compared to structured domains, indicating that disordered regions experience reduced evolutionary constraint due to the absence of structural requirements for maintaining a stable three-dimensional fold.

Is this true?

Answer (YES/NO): YES